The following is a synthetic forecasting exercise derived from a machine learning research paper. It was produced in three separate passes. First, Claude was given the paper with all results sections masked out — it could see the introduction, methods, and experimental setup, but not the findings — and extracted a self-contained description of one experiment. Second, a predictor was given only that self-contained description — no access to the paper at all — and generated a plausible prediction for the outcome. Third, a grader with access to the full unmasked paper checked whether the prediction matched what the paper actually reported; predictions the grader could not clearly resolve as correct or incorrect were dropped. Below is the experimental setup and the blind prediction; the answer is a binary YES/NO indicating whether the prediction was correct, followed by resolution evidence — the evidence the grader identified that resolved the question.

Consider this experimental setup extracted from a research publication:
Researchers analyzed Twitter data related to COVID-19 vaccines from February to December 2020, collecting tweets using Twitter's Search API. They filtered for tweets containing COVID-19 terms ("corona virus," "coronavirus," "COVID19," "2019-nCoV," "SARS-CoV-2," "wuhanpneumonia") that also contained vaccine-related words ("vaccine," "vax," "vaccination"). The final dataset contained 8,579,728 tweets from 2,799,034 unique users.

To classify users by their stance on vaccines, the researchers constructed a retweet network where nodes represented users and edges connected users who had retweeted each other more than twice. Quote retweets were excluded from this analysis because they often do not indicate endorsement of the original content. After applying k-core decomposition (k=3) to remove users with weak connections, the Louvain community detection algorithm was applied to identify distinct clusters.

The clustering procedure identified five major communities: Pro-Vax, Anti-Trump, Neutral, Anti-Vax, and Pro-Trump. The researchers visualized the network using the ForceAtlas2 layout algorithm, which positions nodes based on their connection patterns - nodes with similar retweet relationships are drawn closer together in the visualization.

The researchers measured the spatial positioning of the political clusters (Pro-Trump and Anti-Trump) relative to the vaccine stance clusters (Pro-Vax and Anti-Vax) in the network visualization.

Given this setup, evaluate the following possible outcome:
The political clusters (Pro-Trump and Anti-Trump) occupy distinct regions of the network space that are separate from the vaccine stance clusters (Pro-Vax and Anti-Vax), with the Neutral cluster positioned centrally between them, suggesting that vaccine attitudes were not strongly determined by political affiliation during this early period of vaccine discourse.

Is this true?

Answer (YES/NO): NO